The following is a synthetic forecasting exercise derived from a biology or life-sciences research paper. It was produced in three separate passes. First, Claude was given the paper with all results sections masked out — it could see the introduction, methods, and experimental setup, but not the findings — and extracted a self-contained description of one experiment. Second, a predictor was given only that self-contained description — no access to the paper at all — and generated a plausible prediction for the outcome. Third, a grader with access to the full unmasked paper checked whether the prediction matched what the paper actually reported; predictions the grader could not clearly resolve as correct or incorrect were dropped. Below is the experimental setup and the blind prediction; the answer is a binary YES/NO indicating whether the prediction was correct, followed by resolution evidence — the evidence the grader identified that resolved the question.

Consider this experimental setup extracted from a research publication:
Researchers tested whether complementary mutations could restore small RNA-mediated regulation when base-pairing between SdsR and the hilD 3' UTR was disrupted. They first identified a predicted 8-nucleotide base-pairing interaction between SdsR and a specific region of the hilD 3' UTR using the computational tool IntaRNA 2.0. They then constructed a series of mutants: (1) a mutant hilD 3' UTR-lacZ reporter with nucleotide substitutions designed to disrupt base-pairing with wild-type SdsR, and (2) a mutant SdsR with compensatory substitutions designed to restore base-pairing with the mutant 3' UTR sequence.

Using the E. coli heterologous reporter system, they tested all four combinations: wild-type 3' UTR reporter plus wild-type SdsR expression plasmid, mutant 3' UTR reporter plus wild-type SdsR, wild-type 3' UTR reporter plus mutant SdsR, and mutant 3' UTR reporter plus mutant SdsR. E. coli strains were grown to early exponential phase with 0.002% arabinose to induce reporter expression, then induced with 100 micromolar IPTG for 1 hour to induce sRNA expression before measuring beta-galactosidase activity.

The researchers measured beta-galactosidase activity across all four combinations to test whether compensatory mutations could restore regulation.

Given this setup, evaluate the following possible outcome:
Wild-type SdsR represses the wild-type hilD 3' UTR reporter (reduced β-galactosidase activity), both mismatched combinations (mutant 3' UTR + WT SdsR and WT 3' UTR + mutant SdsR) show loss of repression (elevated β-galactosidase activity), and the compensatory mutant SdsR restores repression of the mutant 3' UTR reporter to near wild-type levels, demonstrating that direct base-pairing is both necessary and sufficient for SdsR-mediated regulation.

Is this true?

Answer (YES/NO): NO